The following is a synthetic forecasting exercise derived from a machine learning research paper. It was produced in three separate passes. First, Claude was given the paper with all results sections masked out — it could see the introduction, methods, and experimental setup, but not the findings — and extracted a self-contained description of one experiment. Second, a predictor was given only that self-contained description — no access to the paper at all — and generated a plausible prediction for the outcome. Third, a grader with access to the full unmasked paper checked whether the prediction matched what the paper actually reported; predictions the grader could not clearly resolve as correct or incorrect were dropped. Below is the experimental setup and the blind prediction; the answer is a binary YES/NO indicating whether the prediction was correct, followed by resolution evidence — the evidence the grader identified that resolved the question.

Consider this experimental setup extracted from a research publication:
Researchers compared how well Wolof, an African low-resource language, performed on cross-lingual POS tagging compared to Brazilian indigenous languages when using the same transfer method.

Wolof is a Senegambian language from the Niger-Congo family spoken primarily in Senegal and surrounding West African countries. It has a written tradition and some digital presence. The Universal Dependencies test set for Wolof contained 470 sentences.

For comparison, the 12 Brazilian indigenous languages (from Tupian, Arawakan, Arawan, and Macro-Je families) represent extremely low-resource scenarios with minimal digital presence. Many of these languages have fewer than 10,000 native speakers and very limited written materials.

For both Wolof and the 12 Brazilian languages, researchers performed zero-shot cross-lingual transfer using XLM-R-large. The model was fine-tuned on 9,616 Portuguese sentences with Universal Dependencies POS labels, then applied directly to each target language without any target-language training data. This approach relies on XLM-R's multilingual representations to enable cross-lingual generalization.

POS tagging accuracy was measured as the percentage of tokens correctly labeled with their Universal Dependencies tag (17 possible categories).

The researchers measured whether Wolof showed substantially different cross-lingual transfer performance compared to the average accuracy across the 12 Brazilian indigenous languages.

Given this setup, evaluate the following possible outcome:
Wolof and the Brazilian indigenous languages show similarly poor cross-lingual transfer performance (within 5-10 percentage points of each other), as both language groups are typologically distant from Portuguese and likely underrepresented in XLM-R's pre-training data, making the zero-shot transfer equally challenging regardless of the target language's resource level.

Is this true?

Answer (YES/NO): YES